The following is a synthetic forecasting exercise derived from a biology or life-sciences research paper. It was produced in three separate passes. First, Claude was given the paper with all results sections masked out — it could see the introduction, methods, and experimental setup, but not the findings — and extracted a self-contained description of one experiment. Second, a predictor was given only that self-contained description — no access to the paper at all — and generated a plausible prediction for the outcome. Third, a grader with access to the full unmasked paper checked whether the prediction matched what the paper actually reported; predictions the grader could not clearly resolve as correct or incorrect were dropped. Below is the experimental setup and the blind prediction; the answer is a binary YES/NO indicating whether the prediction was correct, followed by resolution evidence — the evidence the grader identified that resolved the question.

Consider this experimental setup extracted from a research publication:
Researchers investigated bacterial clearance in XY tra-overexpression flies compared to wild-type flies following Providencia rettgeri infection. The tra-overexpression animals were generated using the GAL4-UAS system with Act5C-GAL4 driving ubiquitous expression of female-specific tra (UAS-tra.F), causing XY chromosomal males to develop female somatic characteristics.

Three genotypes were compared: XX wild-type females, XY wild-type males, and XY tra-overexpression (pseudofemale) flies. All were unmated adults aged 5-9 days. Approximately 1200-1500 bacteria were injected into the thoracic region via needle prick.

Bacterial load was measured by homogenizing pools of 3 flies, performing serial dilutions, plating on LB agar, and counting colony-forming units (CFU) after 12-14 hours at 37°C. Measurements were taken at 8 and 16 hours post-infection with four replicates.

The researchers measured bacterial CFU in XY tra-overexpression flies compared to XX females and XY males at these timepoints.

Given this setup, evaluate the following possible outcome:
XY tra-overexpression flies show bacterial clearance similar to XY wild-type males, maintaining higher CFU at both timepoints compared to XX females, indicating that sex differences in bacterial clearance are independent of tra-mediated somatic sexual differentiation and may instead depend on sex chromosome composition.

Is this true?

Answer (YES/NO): NO